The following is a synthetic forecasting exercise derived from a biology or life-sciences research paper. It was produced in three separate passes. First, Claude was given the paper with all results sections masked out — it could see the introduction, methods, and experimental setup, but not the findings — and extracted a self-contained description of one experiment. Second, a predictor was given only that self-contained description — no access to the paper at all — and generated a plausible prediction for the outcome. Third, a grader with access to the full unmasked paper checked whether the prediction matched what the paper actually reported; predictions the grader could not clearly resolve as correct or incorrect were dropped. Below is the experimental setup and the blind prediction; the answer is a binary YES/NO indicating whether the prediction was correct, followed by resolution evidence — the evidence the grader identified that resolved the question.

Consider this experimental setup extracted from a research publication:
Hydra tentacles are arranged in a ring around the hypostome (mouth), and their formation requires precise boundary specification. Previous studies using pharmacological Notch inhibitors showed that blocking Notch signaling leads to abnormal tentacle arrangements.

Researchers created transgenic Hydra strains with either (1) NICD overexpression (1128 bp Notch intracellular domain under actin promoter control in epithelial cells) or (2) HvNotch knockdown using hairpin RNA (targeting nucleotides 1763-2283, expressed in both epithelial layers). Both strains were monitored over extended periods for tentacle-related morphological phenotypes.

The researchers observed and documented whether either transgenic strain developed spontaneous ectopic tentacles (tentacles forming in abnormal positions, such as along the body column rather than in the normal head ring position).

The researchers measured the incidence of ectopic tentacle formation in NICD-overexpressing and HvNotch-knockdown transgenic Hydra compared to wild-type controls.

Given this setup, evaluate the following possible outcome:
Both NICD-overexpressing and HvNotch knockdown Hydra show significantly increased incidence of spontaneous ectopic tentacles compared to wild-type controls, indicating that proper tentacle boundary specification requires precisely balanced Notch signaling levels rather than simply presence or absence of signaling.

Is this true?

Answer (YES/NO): NO